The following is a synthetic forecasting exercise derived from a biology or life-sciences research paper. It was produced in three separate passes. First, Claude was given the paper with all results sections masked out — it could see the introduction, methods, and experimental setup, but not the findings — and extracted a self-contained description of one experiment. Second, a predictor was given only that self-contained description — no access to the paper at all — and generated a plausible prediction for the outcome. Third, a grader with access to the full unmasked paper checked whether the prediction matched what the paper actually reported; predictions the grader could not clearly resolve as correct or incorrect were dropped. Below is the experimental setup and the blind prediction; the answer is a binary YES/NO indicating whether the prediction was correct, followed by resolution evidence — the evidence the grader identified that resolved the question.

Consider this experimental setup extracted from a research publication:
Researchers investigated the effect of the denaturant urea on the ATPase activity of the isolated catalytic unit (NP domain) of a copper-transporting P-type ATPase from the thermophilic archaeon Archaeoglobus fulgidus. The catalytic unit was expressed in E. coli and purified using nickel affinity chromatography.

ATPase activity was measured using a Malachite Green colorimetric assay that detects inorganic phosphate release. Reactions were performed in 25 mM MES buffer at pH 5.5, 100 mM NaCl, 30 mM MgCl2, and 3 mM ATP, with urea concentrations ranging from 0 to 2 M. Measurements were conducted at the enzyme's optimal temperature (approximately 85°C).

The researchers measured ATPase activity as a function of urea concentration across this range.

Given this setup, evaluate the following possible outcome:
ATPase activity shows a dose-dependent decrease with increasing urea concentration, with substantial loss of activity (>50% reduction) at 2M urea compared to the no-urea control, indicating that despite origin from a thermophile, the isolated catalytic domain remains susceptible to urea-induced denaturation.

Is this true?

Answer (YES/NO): NO